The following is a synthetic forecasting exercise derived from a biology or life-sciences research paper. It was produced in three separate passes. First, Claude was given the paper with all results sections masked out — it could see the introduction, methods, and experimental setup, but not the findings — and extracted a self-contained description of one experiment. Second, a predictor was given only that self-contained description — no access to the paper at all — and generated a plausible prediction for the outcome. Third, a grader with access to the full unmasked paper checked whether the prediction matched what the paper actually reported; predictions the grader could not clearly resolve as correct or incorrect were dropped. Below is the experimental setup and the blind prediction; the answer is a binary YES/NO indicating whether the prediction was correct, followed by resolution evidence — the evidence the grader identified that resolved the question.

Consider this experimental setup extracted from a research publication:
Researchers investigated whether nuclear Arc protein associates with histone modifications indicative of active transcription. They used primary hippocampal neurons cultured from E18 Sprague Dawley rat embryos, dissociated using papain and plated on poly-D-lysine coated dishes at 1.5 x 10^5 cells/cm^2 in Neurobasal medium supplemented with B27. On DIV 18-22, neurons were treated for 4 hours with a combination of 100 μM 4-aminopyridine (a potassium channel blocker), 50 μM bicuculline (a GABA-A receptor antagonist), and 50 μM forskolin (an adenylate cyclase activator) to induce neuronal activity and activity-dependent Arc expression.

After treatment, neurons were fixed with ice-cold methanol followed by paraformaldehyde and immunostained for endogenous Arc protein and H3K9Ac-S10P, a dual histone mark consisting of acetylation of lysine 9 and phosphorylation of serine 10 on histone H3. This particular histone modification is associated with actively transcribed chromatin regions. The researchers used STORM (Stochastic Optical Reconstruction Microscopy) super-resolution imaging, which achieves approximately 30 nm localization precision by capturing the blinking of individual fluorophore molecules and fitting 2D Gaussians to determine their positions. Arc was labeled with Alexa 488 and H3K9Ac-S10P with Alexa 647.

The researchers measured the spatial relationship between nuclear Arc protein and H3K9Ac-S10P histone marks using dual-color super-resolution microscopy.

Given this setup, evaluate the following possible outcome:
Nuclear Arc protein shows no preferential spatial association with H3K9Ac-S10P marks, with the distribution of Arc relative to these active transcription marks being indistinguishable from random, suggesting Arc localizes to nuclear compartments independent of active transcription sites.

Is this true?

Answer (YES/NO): NO